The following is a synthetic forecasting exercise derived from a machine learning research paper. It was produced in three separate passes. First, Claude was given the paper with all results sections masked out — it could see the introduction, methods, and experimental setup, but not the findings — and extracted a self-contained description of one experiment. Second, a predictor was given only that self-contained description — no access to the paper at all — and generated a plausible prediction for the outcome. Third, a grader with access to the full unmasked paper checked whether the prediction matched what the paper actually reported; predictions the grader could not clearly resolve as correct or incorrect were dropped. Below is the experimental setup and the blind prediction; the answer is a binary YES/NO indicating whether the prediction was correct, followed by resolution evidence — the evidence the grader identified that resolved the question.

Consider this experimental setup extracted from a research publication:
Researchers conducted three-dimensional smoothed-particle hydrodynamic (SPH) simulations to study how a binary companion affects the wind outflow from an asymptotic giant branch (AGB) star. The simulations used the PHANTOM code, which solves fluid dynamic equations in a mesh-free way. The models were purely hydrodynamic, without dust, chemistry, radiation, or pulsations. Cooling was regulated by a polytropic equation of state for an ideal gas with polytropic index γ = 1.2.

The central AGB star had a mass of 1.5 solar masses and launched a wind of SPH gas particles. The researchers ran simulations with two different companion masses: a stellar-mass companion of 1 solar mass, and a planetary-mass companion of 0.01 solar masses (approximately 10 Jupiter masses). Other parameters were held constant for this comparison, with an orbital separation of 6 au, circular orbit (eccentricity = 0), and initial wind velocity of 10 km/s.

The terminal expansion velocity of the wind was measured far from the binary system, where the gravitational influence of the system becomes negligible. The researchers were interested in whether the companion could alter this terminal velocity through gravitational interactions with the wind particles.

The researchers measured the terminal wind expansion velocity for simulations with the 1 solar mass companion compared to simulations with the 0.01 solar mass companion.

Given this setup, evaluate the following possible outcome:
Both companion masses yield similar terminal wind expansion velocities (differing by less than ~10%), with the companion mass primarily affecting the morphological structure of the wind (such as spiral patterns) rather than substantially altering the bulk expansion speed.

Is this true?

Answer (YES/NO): NO